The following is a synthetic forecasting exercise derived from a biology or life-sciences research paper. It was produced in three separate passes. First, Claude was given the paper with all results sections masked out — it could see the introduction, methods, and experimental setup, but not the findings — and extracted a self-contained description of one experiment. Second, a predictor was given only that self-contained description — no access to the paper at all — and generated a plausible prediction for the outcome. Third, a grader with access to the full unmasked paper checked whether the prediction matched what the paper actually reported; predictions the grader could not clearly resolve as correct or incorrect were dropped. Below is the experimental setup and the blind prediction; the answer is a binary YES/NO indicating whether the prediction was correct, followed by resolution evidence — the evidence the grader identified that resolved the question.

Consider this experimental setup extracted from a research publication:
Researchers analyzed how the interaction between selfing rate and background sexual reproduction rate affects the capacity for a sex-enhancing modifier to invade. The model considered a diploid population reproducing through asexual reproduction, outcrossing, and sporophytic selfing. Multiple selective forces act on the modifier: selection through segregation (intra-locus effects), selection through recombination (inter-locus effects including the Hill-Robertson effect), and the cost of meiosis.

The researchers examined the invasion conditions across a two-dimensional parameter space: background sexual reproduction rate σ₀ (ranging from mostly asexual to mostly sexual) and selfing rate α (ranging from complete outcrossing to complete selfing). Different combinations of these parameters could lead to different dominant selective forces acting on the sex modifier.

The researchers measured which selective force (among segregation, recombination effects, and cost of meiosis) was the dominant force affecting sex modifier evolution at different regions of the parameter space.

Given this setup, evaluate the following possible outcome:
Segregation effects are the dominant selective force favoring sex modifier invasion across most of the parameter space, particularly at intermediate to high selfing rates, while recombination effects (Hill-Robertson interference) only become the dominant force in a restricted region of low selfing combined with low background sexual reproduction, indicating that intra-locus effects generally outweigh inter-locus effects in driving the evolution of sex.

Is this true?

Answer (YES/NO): NO